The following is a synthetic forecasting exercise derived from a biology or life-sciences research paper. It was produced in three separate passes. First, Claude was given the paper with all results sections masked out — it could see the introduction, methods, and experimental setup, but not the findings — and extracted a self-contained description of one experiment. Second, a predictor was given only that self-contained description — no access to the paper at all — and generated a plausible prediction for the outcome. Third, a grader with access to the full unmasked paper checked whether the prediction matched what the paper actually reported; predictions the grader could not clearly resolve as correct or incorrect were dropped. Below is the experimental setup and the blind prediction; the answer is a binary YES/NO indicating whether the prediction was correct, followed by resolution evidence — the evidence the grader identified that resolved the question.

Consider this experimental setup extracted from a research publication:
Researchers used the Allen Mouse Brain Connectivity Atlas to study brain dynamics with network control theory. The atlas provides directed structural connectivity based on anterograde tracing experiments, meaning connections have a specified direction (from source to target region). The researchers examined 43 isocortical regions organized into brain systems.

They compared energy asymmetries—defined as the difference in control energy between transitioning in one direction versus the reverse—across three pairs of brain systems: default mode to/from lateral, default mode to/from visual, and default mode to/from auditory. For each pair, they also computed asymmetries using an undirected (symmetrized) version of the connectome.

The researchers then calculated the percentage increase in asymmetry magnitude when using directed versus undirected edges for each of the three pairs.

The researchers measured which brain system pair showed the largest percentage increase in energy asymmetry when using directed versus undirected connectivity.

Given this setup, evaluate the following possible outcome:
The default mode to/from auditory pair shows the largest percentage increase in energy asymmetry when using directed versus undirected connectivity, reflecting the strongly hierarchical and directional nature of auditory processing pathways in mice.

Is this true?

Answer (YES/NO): YES